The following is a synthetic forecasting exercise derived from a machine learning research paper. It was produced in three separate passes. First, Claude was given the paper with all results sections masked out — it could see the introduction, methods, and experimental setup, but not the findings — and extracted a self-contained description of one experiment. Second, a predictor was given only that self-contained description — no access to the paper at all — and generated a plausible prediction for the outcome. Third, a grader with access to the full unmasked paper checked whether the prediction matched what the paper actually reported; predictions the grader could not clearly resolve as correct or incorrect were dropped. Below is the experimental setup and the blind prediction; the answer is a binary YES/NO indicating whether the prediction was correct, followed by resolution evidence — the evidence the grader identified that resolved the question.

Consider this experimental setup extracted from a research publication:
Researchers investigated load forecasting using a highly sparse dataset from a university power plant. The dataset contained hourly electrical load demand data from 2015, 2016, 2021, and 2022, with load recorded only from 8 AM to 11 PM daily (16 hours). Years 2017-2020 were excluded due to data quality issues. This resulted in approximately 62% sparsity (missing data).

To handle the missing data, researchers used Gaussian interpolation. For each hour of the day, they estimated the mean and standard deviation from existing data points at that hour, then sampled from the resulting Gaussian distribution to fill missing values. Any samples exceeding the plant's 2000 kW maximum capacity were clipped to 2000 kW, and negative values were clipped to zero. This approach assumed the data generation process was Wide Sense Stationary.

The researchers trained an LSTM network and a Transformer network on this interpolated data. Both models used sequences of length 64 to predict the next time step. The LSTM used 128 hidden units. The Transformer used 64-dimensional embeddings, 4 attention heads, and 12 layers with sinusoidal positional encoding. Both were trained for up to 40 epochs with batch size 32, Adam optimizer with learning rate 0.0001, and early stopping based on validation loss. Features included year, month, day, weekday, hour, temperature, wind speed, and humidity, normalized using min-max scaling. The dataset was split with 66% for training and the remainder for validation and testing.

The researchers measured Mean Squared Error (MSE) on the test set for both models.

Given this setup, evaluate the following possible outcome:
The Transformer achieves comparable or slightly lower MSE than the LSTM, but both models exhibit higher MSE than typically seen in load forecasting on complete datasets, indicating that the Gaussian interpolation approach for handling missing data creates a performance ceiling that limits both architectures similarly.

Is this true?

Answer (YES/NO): NO